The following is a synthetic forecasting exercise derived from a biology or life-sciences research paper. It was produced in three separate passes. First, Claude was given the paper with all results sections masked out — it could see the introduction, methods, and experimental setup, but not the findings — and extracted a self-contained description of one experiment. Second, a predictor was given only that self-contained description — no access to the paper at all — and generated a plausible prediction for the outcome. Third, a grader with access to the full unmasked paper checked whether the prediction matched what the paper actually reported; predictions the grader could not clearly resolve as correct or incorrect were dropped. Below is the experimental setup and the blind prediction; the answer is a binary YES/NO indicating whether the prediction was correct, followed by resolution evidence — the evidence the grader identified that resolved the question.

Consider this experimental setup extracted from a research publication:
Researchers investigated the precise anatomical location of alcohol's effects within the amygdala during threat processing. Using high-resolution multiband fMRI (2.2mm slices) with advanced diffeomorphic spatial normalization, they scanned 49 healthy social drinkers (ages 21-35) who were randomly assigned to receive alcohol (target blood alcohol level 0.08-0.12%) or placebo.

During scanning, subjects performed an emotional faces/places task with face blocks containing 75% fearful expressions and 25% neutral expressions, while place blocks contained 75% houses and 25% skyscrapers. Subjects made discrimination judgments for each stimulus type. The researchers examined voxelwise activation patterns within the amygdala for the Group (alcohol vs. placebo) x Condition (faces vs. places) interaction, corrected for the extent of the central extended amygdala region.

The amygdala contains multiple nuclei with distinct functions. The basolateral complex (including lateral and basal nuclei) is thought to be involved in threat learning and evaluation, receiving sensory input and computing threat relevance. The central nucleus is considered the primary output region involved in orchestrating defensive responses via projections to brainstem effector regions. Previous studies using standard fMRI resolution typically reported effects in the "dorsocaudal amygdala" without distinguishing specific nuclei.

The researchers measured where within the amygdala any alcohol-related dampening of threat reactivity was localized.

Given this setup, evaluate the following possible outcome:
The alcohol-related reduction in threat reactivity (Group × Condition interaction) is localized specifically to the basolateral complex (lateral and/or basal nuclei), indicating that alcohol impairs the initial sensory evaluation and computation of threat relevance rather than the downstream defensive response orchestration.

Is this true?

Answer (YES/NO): NO